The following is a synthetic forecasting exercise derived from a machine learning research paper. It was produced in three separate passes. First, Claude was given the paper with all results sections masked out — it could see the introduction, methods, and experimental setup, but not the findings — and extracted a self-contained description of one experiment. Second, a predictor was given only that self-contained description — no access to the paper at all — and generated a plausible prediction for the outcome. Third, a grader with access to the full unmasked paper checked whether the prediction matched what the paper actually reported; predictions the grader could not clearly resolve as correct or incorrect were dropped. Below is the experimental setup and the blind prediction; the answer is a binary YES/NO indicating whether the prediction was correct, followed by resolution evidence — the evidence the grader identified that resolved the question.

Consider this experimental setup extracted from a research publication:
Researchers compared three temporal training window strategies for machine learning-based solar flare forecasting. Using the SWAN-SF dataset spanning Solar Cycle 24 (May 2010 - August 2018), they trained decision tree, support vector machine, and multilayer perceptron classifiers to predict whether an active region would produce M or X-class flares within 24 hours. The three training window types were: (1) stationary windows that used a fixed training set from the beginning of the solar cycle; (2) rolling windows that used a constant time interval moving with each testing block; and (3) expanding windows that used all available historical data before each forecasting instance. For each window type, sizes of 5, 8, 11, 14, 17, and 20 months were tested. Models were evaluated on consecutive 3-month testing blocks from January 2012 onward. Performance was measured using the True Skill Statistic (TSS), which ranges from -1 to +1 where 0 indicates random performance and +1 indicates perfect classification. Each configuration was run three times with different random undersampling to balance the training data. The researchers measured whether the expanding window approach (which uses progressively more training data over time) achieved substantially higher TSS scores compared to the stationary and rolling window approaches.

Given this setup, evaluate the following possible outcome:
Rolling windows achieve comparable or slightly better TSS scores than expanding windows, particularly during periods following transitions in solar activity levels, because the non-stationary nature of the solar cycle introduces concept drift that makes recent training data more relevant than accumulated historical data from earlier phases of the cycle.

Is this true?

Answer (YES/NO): NO